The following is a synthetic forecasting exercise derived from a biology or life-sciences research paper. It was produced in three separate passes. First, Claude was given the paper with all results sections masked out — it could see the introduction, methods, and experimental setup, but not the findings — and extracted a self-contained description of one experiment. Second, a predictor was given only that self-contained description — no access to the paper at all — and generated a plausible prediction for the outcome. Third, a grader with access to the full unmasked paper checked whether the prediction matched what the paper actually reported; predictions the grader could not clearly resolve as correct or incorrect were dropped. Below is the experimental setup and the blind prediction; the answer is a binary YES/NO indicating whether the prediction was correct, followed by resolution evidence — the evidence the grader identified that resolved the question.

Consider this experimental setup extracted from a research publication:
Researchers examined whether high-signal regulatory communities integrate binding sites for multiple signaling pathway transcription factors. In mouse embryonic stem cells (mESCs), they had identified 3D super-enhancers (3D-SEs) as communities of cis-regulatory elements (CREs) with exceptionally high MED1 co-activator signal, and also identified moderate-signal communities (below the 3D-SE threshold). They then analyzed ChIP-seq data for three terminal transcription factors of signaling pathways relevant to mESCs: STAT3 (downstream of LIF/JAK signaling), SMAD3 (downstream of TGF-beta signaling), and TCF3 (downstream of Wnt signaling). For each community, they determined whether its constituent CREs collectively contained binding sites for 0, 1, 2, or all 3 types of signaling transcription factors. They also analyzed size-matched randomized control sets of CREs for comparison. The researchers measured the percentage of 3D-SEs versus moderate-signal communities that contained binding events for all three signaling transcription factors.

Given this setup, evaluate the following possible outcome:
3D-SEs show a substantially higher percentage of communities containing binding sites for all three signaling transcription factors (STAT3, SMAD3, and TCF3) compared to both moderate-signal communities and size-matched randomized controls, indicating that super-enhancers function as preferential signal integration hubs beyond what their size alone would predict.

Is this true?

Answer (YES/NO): YES